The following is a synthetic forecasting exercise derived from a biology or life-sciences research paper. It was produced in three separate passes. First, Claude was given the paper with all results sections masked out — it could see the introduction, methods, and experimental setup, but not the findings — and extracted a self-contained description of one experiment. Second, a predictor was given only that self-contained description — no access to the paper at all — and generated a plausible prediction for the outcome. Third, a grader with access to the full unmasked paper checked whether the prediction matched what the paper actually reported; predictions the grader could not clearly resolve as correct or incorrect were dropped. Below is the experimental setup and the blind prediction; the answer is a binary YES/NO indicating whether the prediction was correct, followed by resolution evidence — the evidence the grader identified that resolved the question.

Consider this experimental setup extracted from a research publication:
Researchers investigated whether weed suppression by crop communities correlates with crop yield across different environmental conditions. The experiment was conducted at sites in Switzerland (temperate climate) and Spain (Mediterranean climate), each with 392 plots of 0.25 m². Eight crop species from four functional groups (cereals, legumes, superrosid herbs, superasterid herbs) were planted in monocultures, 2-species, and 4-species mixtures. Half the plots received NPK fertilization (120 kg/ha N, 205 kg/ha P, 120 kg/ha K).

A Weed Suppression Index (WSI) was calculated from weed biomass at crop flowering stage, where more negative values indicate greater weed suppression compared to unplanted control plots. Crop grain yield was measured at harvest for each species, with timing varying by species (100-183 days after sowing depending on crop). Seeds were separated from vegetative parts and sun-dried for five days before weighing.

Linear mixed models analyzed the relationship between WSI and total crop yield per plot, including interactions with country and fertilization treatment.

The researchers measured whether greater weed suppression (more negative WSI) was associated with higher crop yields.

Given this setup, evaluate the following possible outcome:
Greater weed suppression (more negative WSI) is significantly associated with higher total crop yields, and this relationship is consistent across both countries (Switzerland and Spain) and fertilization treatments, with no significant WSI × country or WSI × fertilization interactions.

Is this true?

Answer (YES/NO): NO